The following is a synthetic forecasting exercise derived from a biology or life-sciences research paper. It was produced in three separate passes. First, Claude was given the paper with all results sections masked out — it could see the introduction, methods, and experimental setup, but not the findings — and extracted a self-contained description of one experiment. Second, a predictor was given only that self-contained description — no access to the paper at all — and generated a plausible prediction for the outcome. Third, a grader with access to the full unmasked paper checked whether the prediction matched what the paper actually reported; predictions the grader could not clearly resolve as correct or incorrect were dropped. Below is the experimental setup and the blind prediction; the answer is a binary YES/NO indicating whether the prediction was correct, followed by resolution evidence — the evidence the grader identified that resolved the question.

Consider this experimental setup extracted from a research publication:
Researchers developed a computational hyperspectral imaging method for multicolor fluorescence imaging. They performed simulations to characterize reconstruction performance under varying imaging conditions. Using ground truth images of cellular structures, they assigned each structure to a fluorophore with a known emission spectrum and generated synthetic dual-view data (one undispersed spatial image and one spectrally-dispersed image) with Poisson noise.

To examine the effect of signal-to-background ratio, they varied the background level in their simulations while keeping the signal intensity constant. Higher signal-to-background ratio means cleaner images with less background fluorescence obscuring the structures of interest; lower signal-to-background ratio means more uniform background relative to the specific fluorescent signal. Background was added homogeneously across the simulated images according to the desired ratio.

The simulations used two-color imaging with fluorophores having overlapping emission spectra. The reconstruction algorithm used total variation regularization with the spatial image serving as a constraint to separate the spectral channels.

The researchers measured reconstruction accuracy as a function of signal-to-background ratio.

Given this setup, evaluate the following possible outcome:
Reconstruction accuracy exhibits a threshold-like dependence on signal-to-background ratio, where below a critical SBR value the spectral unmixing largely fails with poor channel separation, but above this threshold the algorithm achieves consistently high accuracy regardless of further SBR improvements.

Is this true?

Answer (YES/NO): NO